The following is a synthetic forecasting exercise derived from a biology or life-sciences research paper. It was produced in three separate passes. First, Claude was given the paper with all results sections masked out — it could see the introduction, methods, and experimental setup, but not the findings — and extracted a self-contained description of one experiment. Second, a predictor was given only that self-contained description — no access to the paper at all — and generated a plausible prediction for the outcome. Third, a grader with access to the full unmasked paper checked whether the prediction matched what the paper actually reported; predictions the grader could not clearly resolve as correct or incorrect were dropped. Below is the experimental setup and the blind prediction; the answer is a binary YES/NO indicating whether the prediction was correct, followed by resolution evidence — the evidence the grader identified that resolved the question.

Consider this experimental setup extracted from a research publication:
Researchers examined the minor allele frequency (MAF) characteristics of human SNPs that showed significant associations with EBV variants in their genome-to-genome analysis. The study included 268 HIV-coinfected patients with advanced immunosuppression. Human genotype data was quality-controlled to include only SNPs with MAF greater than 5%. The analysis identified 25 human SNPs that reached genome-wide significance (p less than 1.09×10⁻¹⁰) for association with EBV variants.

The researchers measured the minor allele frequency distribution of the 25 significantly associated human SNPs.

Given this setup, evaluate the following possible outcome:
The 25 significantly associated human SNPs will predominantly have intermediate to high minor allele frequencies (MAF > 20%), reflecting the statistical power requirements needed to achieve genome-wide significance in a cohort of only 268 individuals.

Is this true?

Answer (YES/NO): NO